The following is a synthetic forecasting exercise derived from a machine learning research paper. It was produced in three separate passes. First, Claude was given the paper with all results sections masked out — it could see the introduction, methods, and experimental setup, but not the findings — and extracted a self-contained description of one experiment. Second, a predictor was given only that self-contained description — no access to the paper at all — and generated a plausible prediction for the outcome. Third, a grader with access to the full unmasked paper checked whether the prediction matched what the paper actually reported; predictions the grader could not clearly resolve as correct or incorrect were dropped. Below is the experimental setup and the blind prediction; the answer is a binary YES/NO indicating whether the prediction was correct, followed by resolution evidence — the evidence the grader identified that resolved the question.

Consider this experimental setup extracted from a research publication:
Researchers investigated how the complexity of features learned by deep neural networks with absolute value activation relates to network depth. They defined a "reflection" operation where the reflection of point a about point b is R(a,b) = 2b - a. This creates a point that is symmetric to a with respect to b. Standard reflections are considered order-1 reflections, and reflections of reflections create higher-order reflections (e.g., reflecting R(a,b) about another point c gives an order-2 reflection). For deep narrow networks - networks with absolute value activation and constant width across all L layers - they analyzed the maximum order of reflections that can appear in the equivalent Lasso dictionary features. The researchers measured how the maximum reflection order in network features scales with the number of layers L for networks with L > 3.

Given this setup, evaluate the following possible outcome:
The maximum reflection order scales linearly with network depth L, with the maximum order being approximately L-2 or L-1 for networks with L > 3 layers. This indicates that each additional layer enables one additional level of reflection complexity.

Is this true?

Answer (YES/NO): NO